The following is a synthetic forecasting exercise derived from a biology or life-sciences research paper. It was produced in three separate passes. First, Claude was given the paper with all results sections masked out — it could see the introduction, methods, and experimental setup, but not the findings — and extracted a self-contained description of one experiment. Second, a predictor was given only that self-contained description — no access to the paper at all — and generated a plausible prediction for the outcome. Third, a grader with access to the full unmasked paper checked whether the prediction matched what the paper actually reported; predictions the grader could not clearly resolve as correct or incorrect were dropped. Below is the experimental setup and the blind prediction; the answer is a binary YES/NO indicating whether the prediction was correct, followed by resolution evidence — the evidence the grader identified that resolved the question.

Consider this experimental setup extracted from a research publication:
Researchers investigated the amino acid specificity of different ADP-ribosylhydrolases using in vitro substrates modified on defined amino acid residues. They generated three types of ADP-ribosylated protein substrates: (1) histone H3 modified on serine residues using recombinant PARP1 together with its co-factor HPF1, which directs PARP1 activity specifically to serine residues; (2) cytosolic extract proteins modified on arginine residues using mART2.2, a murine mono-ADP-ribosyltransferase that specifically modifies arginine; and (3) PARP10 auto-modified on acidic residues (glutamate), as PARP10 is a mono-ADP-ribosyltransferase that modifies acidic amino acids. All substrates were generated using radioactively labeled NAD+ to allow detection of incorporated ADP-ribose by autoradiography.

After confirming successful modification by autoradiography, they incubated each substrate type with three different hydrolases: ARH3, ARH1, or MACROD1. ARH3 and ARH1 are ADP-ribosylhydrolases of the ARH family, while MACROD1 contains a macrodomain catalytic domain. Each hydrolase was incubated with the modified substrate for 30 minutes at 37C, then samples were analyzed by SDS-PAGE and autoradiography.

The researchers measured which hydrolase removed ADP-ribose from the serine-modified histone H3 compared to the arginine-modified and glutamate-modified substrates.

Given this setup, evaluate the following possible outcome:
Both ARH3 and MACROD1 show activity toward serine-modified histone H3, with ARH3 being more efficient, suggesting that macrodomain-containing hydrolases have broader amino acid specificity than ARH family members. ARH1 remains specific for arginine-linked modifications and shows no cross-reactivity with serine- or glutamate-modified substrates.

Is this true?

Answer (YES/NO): NO